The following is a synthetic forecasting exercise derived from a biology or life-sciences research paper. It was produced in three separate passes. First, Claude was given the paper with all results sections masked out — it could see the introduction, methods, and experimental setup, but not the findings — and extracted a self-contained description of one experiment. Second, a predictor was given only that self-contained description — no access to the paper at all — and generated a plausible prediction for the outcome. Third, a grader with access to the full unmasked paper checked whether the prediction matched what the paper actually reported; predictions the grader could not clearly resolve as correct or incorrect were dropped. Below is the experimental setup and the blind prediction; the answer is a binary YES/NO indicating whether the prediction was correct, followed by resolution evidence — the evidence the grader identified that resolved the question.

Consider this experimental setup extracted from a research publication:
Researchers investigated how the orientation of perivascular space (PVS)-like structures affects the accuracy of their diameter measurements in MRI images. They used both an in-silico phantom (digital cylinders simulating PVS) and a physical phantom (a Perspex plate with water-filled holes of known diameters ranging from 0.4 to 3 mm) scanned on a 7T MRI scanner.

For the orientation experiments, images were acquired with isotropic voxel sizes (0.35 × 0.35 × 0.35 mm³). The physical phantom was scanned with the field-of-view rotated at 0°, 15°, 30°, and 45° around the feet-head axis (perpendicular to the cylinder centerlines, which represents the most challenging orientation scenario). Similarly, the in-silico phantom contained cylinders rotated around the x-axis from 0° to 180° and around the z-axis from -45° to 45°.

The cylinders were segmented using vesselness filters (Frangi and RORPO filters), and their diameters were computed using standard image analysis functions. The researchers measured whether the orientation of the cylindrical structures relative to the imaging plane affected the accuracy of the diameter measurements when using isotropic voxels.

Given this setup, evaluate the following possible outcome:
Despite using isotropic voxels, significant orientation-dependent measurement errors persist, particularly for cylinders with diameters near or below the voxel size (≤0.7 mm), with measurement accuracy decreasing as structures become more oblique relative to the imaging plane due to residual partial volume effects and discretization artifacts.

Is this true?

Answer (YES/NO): NO